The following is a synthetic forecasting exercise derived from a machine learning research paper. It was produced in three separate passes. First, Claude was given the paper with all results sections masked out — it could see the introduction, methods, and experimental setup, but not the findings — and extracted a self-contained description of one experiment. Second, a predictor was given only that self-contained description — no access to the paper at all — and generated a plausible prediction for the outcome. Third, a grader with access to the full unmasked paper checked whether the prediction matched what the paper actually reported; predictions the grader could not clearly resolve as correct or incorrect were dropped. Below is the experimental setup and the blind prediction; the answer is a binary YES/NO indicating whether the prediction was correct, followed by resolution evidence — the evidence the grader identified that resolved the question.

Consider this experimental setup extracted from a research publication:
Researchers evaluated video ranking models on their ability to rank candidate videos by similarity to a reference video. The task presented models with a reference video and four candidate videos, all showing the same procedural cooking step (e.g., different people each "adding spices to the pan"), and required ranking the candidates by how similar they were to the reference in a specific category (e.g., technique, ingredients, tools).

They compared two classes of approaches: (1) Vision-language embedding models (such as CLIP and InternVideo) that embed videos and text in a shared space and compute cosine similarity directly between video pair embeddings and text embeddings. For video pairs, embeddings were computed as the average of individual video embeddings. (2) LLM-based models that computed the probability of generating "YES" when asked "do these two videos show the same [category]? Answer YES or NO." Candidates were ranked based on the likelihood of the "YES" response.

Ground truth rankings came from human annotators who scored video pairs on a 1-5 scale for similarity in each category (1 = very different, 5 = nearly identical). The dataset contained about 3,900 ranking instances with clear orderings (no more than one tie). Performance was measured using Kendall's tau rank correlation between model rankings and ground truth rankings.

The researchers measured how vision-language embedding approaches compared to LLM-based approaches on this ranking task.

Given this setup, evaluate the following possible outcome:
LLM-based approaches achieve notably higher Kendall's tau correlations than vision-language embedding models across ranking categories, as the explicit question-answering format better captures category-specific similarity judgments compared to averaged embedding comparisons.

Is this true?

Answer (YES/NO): NO